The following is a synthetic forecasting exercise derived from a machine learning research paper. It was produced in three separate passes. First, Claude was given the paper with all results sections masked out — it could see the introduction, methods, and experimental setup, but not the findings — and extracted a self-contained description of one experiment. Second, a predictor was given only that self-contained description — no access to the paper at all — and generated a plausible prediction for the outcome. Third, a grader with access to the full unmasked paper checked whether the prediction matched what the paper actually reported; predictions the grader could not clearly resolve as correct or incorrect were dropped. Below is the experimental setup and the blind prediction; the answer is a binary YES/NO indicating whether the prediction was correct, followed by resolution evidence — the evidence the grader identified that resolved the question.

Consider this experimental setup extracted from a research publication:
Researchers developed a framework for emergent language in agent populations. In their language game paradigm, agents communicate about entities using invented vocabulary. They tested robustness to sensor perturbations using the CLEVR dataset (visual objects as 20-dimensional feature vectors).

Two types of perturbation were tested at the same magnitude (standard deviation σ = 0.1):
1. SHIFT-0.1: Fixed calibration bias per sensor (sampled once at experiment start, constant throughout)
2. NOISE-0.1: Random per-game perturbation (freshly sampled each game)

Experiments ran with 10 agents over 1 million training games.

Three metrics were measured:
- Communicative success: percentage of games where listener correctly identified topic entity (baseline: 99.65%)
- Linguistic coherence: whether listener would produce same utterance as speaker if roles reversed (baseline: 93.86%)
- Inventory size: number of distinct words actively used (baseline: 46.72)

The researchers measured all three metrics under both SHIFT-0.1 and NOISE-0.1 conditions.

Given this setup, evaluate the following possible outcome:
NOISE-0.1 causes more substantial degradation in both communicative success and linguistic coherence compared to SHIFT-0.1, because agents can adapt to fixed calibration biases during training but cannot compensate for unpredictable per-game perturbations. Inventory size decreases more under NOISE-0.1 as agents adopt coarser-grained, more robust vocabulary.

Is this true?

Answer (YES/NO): NO